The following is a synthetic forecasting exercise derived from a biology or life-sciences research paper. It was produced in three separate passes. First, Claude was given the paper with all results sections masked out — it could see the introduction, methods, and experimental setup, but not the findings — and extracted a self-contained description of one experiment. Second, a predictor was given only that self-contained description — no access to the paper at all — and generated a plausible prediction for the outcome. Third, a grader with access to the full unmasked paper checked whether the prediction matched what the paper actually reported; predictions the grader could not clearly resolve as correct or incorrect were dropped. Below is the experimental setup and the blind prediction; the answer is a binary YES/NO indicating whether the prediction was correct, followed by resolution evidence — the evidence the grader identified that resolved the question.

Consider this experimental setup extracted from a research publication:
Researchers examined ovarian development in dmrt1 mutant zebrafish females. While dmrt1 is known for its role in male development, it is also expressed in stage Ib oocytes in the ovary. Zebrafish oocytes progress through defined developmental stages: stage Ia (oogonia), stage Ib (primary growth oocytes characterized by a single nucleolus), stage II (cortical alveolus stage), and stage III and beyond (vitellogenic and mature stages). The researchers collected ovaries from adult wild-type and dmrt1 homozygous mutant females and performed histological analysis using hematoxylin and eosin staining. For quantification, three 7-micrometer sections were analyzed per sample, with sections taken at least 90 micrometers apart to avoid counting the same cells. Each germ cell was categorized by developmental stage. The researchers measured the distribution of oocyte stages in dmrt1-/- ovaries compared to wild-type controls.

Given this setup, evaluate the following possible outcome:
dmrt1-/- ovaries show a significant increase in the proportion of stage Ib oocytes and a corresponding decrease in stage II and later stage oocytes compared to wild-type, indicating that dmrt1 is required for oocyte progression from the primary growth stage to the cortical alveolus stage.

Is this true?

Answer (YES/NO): NO